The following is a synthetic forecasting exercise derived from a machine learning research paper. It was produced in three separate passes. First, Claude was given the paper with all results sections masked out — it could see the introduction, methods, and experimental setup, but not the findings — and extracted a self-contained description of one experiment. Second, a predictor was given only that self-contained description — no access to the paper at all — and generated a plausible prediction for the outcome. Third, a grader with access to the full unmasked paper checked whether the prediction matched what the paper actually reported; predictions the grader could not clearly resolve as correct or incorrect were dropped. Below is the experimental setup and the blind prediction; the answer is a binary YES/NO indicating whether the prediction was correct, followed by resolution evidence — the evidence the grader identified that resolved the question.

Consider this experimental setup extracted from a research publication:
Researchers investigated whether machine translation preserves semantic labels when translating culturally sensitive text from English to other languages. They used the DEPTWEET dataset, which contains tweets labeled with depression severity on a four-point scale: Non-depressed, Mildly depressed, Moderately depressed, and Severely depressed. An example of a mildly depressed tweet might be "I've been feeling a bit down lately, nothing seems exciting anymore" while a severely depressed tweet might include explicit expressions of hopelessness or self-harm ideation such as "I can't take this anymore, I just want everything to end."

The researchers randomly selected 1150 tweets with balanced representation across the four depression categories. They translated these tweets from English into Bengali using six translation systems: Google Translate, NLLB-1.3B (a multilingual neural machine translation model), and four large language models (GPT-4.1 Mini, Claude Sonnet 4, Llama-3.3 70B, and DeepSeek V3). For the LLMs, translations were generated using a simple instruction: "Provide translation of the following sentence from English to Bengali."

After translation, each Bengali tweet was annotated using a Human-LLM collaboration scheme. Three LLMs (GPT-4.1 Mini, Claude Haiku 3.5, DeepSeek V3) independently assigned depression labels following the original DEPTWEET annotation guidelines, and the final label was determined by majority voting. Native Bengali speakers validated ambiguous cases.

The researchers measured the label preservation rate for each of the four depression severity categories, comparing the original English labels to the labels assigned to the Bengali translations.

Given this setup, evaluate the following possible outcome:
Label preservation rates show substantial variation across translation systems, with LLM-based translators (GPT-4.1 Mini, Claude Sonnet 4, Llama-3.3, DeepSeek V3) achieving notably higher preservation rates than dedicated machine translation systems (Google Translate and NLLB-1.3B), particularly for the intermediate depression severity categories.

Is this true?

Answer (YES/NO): NO